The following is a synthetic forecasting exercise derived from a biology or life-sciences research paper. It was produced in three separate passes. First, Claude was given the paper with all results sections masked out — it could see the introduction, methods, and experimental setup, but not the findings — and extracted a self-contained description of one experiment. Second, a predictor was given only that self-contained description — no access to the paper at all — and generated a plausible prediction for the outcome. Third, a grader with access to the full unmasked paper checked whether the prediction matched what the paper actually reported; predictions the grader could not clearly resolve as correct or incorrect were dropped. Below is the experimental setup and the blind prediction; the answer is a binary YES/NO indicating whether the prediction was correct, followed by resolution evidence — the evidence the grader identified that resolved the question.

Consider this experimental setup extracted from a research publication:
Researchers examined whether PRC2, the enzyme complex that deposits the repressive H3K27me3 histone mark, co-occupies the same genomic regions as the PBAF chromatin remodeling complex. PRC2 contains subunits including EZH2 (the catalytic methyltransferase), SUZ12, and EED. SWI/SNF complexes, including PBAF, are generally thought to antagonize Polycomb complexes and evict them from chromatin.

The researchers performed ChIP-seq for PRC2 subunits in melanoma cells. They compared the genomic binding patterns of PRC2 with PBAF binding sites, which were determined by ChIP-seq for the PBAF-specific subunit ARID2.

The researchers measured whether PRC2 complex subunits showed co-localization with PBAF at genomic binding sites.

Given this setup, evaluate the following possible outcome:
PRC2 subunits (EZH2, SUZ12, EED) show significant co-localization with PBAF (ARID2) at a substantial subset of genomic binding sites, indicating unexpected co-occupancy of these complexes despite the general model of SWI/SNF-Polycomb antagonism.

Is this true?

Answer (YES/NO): YES